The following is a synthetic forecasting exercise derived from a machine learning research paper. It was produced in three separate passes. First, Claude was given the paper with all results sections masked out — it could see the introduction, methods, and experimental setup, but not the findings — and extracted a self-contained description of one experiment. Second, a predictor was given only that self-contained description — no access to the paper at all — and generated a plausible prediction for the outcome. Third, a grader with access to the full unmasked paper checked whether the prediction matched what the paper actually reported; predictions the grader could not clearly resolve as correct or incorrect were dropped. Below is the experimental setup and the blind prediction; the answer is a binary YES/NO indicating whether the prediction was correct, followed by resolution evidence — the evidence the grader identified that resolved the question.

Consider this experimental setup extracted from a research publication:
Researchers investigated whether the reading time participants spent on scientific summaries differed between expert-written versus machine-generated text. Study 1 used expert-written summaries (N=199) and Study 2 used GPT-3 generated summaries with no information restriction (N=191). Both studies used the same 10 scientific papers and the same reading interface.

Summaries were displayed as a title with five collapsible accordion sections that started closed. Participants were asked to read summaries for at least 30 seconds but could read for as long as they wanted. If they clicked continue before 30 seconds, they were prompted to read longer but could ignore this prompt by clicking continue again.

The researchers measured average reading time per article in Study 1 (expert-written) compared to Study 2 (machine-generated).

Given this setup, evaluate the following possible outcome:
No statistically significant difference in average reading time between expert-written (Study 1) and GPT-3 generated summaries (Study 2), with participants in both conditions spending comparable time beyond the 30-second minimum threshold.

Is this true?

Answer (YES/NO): NO